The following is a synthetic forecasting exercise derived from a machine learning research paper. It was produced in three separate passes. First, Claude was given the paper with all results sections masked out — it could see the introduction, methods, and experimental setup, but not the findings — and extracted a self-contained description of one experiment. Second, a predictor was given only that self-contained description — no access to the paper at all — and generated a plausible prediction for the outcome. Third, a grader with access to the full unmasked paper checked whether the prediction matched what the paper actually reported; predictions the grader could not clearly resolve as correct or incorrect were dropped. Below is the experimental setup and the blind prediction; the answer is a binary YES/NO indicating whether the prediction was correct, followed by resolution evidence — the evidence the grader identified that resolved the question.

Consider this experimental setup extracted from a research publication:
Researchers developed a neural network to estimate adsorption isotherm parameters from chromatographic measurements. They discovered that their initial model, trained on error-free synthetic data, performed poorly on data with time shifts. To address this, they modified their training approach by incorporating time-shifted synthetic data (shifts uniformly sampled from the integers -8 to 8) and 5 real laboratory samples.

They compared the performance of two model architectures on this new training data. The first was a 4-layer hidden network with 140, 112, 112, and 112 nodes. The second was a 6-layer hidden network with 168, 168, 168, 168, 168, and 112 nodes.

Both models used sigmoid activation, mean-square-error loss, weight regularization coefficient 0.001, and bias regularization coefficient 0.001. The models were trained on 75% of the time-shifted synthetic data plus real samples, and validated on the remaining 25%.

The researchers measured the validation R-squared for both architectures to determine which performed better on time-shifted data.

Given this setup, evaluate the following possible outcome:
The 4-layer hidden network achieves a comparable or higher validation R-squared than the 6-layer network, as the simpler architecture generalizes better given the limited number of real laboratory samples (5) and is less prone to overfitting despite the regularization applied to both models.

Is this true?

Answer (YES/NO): NO